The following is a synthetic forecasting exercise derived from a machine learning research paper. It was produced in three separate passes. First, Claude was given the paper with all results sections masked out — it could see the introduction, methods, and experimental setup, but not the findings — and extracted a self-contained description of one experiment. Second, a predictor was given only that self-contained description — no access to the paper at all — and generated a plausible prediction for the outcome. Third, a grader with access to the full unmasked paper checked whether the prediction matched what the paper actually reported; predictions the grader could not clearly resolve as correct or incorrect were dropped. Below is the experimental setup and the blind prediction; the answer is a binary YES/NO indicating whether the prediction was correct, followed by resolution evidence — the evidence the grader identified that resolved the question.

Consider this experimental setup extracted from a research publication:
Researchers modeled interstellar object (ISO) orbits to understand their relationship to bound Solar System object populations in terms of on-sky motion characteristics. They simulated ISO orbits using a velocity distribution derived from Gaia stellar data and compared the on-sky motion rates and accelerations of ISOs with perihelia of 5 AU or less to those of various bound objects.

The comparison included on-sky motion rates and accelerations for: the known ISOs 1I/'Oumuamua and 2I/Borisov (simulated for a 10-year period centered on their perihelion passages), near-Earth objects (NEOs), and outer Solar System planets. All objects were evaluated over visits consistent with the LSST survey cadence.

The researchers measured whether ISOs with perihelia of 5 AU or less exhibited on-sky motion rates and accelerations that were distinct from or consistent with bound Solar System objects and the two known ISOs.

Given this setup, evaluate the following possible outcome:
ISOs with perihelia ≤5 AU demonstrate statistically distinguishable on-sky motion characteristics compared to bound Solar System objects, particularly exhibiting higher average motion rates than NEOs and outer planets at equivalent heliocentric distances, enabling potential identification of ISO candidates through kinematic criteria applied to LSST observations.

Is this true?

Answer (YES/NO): NO